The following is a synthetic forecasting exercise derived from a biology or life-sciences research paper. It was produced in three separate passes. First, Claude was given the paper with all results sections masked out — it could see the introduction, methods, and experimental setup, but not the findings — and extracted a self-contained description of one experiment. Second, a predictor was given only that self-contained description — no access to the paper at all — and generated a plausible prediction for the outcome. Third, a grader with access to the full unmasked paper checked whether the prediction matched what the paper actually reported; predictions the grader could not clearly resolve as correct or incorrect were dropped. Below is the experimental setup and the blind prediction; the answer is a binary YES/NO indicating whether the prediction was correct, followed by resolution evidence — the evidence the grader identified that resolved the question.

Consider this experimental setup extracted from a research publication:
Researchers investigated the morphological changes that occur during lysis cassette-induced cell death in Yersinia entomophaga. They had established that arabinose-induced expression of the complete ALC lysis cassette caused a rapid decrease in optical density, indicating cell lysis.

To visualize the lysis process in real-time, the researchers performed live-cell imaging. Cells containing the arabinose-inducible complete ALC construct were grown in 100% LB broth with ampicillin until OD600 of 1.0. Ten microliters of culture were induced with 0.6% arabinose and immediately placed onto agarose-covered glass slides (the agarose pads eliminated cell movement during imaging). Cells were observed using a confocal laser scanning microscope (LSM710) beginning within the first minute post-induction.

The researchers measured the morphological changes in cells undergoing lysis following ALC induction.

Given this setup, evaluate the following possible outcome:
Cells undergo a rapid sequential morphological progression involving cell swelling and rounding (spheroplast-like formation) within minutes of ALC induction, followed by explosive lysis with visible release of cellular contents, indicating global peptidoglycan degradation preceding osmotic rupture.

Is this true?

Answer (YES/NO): NO